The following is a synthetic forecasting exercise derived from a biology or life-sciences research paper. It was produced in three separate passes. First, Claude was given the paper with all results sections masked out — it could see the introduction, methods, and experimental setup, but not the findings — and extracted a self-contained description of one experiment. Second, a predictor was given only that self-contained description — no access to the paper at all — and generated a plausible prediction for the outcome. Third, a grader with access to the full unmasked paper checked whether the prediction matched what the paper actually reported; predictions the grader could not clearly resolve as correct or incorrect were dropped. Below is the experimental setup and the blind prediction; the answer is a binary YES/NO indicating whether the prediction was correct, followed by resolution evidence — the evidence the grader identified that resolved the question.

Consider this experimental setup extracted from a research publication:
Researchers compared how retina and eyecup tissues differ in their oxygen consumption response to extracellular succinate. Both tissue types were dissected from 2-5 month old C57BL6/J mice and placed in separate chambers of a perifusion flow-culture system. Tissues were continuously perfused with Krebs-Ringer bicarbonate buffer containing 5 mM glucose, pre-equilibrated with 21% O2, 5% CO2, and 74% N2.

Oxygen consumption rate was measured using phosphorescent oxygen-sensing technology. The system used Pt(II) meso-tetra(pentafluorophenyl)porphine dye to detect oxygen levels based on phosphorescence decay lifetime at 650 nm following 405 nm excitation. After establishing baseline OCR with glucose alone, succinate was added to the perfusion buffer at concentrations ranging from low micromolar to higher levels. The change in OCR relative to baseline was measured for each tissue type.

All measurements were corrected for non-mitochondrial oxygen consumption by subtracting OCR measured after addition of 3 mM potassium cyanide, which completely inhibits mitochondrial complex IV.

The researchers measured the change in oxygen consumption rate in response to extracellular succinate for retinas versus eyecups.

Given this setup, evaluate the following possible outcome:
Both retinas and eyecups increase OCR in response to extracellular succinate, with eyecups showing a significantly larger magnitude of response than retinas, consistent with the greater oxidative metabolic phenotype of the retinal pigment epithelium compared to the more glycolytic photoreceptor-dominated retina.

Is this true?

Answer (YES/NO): NO